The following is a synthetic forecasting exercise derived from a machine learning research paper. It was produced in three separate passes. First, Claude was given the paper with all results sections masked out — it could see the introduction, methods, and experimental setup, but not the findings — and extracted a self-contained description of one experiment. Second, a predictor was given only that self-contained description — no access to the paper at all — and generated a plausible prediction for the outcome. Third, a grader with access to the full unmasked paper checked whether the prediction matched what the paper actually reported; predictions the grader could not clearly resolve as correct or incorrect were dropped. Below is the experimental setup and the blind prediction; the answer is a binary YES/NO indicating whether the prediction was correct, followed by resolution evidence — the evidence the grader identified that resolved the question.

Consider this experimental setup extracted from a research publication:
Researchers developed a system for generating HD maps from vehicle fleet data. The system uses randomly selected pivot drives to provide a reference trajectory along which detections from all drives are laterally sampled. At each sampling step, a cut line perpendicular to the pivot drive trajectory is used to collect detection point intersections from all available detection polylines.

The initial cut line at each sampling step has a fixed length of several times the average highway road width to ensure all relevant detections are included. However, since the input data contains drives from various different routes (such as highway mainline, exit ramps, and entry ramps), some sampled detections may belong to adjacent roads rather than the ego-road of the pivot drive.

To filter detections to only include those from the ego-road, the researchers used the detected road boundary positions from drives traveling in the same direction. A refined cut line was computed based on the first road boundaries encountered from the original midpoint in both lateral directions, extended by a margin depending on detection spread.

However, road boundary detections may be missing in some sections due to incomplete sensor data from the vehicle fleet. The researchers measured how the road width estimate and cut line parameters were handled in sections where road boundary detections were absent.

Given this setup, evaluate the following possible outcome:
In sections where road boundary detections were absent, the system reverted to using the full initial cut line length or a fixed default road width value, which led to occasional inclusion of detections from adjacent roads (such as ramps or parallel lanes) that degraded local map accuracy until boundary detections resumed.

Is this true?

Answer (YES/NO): NO